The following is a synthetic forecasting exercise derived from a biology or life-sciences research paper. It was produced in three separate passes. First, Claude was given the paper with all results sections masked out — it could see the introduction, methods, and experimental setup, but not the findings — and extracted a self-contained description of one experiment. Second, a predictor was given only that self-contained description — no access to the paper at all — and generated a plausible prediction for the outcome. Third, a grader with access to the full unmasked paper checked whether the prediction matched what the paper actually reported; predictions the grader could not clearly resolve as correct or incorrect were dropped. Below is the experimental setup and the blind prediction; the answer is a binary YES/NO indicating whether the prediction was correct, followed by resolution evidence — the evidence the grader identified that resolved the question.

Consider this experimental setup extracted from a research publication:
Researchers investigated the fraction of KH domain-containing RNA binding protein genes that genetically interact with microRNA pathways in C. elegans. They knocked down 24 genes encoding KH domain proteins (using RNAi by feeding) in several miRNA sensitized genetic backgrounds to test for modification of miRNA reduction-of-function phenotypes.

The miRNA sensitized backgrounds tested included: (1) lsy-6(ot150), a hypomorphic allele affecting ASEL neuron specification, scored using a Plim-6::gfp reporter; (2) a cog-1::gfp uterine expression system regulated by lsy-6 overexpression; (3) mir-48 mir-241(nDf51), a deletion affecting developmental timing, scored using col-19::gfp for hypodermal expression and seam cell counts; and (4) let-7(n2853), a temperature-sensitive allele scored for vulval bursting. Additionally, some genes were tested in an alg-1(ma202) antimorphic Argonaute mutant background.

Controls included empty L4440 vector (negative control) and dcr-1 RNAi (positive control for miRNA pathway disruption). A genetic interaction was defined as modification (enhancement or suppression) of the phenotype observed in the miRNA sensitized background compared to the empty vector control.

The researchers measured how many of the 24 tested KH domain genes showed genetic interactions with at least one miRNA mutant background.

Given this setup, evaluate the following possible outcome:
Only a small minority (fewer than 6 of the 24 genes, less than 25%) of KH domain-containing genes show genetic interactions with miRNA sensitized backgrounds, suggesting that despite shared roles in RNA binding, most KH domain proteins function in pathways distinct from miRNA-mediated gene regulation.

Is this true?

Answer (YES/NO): NO